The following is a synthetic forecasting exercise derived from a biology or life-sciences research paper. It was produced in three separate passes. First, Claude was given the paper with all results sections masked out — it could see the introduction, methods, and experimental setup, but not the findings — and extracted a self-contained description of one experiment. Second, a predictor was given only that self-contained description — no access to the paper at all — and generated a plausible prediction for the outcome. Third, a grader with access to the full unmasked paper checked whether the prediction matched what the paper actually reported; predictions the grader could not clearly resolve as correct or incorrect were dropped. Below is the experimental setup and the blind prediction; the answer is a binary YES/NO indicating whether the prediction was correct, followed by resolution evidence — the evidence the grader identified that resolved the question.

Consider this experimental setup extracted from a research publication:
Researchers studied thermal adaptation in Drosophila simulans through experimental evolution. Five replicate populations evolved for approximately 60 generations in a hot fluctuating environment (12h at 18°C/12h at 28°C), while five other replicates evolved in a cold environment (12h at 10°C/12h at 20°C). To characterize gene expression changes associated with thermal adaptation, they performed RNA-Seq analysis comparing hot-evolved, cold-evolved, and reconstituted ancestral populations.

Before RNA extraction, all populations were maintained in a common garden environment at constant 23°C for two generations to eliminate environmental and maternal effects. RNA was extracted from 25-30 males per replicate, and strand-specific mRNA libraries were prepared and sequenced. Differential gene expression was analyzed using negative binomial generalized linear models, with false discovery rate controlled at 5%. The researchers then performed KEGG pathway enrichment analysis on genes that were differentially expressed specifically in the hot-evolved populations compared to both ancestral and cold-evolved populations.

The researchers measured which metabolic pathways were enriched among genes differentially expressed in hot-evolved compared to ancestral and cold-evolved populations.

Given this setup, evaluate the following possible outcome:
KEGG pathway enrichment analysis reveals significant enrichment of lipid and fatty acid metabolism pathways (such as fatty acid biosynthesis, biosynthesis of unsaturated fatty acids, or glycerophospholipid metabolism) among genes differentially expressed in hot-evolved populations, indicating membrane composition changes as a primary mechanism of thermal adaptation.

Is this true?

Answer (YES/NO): NO